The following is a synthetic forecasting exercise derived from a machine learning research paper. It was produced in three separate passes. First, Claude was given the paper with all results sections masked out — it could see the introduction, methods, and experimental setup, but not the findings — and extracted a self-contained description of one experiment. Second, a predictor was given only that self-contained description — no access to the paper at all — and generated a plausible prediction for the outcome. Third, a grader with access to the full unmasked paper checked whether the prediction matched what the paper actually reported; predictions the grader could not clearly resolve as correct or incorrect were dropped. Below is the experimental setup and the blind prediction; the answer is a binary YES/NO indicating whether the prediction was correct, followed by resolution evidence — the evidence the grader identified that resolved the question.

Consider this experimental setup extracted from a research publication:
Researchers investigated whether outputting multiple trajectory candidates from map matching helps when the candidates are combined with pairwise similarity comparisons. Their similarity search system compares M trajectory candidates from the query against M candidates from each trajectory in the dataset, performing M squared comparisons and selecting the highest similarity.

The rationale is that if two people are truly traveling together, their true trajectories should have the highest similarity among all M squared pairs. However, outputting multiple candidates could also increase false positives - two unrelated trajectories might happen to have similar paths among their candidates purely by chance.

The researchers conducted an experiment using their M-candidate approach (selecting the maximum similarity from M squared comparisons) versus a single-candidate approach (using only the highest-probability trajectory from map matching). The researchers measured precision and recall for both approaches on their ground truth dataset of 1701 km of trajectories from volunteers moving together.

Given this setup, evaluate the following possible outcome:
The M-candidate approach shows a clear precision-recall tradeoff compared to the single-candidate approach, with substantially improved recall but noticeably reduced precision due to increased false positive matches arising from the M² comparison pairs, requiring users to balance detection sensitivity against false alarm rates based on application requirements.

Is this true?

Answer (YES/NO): NO